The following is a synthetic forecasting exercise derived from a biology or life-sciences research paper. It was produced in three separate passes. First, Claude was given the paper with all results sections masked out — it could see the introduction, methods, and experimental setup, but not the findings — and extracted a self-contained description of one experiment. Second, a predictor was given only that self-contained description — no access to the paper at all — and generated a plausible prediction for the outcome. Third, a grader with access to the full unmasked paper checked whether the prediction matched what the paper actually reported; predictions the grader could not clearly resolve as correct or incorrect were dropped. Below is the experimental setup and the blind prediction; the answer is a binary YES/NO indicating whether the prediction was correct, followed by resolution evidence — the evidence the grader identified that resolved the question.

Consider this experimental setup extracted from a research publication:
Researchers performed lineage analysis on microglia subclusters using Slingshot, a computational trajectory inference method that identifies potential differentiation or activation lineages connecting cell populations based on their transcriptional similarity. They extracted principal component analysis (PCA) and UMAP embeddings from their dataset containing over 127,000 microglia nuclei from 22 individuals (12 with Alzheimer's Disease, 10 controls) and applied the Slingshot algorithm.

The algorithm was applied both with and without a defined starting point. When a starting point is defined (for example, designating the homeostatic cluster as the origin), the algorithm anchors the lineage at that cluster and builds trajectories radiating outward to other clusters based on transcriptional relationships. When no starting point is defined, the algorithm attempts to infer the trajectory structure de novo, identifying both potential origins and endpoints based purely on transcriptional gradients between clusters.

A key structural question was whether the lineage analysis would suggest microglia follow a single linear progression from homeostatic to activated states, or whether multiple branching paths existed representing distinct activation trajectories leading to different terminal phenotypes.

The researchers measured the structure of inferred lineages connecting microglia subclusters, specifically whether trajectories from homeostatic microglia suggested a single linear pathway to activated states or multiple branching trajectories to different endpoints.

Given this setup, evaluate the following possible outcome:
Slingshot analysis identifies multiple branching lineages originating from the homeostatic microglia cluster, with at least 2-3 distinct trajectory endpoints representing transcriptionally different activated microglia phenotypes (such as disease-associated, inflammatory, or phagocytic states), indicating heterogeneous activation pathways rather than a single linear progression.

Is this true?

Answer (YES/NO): YES